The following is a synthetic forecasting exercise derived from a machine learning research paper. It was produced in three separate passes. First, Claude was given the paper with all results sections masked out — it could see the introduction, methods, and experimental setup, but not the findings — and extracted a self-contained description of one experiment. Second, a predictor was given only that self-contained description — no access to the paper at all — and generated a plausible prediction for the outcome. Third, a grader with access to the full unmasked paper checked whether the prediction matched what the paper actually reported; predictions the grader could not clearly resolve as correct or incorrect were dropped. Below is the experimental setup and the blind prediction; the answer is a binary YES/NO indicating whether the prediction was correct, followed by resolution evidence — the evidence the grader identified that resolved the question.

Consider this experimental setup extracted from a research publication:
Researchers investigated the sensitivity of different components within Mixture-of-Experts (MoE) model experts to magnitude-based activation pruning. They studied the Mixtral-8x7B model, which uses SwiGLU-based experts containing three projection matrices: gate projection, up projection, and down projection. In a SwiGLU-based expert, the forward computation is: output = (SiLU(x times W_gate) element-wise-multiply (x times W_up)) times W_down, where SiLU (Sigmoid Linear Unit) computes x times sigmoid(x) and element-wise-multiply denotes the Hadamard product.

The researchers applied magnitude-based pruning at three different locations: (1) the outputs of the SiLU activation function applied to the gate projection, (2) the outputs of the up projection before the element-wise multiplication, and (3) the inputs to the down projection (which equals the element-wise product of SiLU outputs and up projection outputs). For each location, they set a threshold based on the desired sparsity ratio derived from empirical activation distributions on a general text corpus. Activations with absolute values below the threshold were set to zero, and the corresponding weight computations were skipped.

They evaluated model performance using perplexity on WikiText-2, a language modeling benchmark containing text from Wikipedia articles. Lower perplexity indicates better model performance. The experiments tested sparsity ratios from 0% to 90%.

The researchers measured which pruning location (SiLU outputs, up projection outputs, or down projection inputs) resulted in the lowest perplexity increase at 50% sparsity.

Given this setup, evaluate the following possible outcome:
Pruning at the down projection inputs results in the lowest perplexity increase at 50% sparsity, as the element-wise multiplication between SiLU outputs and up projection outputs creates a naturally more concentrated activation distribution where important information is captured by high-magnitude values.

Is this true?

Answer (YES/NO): YES